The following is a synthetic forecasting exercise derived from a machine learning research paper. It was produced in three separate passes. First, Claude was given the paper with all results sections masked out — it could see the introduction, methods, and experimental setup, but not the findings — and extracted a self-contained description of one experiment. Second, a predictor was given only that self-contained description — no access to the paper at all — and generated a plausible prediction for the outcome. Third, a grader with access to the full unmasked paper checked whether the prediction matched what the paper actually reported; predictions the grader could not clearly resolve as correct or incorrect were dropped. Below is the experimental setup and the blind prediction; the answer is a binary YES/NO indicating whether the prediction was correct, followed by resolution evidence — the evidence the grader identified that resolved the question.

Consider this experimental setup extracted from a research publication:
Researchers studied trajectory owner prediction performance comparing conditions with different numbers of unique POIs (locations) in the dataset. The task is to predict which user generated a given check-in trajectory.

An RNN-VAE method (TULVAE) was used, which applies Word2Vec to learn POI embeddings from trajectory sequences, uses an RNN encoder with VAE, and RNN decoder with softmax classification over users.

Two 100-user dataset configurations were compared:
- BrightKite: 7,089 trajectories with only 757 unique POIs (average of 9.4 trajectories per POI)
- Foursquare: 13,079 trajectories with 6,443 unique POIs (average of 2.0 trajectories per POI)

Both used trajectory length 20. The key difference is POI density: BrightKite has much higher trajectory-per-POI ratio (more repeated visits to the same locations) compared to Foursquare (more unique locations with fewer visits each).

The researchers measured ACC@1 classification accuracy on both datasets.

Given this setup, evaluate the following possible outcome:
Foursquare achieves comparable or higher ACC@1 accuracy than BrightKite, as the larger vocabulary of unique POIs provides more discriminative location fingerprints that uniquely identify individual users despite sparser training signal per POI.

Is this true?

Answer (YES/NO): NO